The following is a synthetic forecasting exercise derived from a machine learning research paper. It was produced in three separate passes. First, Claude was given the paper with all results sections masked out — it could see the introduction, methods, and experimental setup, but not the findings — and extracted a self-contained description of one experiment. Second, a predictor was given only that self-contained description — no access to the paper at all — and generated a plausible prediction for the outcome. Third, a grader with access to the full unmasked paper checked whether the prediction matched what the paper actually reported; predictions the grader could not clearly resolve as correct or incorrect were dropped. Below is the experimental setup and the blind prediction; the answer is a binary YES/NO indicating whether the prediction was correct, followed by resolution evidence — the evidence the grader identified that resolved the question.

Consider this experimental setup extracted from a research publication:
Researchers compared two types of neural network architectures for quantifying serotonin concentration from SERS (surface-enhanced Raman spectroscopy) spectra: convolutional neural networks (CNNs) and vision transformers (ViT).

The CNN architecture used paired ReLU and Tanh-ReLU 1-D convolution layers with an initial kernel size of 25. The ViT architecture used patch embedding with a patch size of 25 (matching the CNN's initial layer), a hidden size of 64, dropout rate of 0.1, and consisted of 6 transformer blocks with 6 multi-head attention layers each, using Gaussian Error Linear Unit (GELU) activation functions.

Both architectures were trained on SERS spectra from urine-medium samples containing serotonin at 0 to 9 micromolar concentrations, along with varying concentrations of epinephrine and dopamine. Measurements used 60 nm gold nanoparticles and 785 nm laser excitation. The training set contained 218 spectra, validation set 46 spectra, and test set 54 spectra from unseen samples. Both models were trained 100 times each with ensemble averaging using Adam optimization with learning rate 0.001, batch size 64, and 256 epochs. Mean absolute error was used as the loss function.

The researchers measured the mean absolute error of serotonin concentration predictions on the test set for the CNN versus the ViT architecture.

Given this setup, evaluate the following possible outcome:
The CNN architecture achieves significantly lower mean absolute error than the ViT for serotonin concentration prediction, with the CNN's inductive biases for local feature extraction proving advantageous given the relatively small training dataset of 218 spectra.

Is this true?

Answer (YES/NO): YES